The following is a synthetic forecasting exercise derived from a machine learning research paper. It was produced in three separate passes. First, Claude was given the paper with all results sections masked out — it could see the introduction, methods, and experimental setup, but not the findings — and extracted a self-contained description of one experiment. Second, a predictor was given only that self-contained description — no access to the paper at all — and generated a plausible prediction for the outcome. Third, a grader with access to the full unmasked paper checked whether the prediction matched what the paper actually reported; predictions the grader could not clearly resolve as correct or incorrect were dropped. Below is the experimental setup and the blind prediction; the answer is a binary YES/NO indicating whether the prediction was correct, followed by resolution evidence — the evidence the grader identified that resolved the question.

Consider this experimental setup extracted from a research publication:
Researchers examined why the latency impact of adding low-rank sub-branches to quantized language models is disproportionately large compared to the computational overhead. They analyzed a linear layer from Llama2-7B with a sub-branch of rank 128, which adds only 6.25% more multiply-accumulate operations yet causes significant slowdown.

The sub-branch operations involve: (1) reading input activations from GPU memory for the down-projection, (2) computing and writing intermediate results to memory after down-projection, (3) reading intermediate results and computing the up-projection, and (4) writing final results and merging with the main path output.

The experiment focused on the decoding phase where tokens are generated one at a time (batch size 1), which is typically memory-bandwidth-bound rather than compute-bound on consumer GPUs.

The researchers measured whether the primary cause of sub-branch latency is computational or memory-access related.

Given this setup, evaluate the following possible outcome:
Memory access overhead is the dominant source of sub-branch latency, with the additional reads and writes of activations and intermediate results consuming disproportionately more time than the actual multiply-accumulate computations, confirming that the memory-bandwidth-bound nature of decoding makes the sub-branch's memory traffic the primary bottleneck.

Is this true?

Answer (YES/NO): YES